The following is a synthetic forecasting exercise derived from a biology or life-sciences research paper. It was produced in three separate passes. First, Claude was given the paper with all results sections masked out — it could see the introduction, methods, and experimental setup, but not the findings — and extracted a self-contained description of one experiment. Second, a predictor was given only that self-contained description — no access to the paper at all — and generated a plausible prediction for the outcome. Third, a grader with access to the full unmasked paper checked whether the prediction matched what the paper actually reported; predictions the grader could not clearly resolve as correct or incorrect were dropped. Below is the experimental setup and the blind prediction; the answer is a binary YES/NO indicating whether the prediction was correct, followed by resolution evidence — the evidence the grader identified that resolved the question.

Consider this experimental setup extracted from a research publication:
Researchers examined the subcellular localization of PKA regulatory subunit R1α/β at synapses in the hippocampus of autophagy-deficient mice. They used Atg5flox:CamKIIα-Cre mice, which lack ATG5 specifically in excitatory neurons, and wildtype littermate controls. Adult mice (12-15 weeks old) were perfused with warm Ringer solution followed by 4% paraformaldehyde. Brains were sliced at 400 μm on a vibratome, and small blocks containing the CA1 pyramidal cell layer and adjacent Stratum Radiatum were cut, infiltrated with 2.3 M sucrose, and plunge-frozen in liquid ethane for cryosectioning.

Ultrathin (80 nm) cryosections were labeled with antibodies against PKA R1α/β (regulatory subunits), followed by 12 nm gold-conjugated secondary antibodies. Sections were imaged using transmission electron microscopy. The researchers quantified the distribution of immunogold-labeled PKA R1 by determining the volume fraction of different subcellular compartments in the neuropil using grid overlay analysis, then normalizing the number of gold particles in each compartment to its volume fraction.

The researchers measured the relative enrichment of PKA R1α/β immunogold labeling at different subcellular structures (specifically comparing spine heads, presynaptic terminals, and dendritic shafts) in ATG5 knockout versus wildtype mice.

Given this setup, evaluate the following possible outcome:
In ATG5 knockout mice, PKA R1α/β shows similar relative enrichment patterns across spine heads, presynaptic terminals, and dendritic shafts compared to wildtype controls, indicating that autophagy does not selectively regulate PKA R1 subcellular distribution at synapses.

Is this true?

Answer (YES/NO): NO